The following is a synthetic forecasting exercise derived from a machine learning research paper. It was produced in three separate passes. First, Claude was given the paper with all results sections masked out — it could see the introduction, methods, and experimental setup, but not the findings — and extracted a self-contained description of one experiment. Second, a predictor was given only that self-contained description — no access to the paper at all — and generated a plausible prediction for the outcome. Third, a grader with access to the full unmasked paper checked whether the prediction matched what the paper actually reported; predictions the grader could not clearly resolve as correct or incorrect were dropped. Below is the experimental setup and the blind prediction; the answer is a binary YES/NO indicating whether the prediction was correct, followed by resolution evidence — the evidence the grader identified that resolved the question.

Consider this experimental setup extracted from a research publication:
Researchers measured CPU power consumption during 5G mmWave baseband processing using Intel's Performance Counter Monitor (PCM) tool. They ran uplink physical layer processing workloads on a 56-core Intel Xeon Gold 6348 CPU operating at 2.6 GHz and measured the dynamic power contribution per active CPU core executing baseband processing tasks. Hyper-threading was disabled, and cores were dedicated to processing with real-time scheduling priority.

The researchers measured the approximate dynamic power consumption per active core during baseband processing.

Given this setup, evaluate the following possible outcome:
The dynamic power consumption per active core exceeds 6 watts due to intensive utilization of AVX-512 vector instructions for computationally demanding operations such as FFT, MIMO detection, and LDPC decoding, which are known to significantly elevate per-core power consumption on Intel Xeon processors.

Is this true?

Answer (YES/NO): YES